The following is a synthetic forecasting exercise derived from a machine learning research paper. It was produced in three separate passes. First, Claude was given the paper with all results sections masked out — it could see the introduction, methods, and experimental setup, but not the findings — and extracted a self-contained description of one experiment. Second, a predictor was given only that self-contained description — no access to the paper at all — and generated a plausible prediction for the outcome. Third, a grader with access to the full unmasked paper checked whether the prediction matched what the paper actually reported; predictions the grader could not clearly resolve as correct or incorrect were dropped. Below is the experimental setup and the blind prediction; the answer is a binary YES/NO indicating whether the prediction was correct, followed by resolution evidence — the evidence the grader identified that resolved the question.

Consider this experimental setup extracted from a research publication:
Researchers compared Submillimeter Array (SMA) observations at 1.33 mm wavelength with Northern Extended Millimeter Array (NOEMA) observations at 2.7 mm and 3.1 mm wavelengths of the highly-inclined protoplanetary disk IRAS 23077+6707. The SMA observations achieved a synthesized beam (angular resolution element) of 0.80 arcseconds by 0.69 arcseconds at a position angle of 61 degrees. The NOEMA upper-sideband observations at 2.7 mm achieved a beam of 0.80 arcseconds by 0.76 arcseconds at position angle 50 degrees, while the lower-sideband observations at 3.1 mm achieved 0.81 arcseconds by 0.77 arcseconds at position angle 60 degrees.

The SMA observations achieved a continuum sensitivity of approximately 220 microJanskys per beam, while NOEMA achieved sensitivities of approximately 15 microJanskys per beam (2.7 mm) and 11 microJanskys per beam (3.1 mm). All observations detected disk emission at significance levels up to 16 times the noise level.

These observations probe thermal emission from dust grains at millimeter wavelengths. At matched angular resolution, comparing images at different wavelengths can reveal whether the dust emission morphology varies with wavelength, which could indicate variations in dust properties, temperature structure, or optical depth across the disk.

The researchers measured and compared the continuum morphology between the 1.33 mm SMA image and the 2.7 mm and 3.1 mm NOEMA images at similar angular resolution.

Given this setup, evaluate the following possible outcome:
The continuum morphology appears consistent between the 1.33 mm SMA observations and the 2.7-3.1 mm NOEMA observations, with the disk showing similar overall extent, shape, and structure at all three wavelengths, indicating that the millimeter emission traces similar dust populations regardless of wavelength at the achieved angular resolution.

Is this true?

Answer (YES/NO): YES